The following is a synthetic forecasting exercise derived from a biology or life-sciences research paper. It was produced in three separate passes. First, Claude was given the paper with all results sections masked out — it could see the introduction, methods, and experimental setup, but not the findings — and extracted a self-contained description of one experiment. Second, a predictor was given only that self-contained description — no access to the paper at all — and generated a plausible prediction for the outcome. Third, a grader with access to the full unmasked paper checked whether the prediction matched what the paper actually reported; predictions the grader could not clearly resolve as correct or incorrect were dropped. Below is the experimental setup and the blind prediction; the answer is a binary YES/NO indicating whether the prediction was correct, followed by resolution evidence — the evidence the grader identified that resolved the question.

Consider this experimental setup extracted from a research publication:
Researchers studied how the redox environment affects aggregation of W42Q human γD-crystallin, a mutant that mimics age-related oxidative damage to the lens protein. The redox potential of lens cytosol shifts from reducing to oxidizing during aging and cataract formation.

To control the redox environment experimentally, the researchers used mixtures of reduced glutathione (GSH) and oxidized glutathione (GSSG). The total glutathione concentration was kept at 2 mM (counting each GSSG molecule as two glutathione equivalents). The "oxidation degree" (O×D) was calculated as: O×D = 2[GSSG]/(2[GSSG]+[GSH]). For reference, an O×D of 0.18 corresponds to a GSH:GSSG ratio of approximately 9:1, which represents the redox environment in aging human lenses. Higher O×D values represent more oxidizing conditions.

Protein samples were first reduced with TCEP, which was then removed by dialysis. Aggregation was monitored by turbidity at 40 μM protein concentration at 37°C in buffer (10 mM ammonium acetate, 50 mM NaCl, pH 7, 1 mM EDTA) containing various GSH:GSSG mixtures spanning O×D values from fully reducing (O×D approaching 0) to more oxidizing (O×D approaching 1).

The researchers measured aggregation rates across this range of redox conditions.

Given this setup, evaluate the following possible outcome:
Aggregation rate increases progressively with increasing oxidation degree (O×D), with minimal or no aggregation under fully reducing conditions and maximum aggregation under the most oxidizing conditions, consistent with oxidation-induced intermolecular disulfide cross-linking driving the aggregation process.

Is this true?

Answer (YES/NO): NO